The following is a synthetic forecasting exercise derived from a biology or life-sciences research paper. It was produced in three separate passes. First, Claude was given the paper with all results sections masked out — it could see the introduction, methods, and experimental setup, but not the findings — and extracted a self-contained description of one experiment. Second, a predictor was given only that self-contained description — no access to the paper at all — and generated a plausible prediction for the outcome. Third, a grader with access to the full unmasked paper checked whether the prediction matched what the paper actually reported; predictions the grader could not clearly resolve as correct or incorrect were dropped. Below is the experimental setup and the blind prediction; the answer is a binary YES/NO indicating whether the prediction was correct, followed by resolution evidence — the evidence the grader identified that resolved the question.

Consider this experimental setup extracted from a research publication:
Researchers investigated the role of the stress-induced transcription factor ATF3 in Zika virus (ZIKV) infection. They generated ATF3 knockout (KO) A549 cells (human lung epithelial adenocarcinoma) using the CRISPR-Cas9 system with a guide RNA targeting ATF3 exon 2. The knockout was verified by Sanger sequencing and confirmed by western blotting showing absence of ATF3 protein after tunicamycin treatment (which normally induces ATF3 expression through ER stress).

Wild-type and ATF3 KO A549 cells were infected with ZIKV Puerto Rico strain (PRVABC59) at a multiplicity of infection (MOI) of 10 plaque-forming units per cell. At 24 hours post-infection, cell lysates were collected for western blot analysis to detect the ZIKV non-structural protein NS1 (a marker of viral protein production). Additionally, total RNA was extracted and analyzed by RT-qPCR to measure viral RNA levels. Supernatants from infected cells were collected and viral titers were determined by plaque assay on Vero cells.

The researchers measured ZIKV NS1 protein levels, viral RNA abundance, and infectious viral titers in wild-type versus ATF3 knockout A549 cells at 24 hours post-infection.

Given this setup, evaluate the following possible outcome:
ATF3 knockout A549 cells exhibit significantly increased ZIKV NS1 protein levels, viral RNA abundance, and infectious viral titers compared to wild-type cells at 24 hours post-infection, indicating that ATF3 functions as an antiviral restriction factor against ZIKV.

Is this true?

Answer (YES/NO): YES